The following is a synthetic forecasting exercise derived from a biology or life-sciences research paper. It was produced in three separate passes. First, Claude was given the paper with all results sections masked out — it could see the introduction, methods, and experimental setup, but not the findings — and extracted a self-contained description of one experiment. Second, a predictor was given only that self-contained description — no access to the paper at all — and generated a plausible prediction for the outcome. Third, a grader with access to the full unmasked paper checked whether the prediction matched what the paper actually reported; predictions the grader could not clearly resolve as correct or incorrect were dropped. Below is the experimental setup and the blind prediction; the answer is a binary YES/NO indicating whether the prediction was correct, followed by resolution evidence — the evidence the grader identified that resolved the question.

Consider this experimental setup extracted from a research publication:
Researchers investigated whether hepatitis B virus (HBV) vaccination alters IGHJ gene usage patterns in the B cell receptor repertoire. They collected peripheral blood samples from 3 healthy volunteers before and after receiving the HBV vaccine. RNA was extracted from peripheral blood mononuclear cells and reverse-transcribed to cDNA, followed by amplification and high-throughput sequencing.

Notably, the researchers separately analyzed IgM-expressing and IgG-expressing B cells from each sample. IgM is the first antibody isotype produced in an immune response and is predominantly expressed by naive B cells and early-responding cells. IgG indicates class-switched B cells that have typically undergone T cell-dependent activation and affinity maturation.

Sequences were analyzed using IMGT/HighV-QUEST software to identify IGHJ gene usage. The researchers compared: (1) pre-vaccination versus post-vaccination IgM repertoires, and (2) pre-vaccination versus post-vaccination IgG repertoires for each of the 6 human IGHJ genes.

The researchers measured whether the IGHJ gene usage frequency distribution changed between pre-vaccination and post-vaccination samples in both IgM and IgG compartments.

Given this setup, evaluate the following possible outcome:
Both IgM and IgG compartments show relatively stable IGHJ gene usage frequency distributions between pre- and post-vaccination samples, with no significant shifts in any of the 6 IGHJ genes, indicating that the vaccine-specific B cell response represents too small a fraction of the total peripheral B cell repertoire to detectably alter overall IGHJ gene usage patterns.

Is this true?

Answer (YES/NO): YES